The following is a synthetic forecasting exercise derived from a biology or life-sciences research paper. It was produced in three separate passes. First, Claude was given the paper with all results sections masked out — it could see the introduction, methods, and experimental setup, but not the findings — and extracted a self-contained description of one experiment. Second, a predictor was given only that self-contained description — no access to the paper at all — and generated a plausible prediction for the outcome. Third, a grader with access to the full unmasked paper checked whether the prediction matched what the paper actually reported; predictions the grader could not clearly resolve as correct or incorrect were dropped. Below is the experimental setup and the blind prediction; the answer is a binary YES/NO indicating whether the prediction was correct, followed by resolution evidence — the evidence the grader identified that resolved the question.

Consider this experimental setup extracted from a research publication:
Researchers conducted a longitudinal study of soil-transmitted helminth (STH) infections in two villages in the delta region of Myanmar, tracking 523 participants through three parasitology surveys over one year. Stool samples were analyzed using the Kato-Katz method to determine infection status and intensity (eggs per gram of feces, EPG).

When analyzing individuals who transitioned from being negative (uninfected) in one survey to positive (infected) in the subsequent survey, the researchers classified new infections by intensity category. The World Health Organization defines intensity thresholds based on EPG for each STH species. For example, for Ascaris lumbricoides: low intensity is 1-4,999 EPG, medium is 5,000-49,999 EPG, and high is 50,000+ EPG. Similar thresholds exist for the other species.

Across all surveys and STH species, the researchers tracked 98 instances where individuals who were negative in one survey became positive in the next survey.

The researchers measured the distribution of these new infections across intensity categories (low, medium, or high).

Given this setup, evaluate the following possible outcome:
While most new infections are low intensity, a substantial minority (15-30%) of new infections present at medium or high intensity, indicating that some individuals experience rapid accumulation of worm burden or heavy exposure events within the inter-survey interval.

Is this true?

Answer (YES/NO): NO